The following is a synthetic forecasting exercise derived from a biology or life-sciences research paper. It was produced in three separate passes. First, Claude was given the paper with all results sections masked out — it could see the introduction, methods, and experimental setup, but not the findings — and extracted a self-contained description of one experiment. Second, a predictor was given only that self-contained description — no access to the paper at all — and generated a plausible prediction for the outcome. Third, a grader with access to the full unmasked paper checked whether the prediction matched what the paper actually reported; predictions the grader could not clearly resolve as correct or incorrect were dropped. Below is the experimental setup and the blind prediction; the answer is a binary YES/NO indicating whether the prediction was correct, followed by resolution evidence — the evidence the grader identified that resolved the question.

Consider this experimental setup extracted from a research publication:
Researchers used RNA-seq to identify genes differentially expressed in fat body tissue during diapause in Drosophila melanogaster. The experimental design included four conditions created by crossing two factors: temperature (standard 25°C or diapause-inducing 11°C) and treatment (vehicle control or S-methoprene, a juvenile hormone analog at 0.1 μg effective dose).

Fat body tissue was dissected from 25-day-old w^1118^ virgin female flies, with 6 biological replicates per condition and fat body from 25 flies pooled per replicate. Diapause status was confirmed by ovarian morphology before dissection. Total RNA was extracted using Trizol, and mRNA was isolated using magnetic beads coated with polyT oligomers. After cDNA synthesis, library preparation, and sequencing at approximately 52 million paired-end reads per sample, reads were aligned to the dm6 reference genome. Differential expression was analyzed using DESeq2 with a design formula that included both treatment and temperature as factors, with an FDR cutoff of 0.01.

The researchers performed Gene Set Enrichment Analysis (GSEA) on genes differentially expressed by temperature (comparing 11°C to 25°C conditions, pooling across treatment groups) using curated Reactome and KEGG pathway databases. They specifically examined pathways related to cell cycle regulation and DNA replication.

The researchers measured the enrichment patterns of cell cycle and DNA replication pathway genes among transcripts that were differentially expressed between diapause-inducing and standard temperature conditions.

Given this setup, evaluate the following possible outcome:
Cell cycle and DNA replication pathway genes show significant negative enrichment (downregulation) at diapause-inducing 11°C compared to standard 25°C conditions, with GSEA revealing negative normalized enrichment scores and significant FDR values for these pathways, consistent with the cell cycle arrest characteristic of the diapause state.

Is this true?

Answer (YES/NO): YES